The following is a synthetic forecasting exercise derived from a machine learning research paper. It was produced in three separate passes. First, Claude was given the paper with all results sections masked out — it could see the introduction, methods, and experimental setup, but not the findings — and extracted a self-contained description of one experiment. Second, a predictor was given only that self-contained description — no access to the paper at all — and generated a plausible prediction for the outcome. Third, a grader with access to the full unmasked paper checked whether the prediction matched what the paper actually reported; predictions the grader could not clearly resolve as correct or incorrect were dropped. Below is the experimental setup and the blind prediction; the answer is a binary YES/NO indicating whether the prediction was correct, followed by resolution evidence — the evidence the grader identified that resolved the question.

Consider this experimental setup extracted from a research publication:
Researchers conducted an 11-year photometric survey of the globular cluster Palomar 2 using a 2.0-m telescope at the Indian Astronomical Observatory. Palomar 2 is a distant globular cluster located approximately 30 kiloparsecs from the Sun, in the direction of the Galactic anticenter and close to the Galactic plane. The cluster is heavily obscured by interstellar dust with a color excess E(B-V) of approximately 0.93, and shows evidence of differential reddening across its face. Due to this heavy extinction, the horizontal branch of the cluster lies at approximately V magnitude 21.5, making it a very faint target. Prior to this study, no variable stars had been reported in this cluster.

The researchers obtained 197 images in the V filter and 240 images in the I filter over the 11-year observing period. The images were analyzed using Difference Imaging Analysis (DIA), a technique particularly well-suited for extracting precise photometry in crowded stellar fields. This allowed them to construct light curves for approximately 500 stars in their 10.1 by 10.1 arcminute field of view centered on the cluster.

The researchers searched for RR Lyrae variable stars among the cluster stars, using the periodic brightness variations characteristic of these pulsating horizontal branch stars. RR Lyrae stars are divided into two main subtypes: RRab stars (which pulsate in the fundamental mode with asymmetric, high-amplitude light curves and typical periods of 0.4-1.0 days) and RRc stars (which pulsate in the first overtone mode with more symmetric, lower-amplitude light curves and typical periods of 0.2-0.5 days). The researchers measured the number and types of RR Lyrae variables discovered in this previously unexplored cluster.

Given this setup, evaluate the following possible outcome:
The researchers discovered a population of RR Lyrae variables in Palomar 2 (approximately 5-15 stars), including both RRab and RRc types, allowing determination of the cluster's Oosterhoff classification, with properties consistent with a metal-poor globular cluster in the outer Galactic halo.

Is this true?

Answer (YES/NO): NO